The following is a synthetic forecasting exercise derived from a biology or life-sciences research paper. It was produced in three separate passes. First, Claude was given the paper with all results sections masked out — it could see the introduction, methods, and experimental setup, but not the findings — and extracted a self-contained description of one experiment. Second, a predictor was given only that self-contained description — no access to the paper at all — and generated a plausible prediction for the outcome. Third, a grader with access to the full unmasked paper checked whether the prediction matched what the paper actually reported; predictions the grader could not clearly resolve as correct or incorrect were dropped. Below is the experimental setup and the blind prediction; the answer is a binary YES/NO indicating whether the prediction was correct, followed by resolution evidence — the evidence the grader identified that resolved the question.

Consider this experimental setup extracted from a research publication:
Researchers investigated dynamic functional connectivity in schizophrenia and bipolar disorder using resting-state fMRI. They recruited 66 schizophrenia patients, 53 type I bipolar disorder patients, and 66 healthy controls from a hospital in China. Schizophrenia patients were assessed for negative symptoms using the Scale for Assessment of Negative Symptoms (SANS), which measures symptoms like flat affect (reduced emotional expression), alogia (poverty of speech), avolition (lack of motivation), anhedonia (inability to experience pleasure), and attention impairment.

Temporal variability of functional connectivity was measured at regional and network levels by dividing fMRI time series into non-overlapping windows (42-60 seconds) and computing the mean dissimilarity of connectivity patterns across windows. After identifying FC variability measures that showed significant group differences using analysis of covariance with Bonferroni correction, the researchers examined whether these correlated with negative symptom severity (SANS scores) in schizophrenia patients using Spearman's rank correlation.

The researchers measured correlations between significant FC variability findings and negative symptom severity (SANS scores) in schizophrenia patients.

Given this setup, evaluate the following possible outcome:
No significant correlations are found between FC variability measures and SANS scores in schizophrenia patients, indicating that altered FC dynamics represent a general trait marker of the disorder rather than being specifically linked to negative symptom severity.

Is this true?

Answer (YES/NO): NO